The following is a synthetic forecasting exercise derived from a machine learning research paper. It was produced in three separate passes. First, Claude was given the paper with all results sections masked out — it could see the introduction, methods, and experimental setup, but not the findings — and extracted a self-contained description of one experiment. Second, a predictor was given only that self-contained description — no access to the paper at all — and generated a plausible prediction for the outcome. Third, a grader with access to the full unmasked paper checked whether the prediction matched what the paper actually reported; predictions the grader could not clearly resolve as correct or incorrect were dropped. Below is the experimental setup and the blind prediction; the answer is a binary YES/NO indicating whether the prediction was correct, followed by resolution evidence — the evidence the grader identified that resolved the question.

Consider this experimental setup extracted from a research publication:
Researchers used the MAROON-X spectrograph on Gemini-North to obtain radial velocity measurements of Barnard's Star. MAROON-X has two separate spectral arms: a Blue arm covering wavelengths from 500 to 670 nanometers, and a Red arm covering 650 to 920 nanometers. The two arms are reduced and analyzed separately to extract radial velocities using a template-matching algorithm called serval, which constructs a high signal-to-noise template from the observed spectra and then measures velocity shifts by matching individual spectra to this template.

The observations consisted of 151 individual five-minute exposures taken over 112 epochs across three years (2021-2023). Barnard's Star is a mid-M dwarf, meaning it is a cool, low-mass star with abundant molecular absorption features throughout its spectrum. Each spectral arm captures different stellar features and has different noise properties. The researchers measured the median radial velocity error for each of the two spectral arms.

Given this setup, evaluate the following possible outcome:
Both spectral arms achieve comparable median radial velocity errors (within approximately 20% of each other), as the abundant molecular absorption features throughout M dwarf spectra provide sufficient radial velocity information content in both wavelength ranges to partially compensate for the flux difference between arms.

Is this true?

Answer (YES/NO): NO